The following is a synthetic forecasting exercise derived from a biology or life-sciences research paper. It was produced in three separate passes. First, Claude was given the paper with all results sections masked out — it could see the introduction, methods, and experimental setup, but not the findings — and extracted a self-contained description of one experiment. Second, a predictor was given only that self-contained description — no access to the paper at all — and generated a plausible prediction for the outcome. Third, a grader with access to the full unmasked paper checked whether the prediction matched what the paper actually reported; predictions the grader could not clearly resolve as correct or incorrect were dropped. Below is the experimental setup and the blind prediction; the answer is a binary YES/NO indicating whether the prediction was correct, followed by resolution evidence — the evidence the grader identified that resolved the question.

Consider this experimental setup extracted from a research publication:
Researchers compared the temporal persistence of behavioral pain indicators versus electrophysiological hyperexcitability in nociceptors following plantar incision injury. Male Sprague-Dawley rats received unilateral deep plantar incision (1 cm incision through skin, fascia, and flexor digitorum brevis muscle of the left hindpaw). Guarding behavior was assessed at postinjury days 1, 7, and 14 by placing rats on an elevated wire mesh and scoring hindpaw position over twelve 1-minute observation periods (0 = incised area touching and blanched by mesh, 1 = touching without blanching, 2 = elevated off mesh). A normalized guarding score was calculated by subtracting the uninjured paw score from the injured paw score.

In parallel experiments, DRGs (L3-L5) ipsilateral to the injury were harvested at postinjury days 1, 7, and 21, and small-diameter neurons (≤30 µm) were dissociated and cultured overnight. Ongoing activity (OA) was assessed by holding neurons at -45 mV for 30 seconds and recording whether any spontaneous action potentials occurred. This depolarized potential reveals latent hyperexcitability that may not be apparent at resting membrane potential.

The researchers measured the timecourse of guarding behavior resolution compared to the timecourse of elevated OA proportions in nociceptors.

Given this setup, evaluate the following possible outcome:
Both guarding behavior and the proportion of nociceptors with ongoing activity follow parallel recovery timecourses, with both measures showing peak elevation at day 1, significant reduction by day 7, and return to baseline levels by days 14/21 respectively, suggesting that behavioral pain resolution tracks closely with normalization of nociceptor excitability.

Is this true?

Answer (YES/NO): NO